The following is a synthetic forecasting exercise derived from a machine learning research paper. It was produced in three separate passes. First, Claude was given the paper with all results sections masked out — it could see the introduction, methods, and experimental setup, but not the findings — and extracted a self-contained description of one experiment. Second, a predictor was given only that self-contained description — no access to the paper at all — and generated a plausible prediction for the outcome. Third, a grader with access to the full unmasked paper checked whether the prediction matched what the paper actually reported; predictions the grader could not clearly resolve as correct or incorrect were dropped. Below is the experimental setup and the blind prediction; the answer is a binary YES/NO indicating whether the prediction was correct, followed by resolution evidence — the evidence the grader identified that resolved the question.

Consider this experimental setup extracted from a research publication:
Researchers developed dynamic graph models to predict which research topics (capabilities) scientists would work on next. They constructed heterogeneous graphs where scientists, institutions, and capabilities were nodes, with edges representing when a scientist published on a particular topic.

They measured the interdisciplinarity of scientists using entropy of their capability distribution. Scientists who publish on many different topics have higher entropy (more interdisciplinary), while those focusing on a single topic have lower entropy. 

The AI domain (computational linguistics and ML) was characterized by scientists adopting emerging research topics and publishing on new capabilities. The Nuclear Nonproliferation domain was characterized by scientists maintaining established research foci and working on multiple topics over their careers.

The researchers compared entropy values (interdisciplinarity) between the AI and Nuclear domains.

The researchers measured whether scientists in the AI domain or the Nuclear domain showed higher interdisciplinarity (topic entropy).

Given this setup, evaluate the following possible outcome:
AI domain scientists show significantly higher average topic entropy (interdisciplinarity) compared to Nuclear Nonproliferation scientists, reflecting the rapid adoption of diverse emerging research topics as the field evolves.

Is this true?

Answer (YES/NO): NO